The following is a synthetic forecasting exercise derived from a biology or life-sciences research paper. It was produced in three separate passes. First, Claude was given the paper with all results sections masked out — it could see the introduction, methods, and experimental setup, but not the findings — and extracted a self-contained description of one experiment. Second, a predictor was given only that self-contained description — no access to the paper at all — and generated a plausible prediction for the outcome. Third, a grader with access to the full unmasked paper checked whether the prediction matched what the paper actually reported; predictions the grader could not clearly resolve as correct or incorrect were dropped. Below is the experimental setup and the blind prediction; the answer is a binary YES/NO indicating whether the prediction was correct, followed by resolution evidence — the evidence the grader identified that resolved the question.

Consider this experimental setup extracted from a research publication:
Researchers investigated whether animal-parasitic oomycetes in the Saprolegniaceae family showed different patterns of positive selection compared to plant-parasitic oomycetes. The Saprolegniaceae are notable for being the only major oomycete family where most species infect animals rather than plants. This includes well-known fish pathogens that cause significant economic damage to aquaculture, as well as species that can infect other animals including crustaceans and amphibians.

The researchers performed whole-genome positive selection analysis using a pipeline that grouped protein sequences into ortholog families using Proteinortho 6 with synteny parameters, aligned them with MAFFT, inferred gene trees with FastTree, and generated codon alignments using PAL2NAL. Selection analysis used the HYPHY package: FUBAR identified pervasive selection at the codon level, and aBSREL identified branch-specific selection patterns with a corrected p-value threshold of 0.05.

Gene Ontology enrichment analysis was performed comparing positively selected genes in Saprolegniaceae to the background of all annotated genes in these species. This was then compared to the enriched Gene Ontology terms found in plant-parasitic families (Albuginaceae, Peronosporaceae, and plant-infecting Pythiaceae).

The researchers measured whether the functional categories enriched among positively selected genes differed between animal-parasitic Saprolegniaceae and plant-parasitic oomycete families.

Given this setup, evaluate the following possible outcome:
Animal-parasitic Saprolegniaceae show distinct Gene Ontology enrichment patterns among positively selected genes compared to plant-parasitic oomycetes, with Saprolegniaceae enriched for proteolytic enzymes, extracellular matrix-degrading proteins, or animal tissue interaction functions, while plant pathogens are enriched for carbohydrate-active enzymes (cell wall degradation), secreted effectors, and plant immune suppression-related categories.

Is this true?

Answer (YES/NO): NO